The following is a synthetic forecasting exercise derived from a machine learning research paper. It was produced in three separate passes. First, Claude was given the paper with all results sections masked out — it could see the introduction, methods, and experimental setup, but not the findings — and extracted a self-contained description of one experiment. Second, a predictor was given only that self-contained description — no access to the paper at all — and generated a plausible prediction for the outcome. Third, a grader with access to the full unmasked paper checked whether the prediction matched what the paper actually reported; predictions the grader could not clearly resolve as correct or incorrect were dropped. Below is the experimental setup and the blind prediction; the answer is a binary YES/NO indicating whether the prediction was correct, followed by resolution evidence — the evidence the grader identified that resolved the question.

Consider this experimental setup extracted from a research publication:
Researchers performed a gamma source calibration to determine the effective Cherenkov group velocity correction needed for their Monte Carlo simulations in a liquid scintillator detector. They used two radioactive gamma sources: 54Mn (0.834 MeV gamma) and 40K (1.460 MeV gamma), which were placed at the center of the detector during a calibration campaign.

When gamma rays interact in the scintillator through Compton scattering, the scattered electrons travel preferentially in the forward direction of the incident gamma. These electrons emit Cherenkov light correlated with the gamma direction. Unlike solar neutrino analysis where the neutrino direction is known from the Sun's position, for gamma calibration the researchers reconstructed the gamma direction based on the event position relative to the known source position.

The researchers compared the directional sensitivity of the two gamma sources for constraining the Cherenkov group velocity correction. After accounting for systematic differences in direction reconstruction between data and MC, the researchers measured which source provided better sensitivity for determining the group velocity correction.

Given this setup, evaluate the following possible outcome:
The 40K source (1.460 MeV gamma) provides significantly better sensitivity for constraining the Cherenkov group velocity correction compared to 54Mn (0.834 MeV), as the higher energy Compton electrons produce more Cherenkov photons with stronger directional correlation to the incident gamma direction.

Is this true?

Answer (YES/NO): YES